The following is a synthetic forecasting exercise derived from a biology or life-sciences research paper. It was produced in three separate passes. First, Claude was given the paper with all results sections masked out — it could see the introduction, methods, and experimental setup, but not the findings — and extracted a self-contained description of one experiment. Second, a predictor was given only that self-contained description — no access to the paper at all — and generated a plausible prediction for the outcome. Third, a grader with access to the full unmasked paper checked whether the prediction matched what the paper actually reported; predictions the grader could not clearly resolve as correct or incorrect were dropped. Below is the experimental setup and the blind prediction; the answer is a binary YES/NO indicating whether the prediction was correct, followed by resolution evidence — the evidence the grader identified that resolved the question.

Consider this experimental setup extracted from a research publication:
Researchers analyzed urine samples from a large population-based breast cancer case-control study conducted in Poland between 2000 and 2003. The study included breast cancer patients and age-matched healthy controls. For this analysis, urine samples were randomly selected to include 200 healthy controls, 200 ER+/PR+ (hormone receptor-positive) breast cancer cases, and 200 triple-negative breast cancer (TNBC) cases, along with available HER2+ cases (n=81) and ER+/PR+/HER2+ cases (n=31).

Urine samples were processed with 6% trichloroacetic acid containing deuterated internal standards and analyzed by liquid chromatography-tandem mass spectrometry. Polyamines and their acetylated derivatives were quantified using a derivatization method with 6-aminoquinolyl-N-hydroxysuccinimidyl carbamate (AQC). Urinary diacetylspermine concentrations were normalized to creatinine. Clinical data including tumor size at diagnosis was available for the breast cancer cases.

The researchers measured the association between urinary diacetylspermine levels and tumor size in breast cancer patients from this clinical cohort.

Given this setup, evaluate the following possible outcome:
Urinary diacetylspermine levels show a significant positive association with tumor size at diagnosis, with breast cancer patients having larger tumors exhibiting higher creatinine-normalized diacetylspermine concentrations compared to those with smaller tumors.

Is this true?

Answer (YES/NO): YES